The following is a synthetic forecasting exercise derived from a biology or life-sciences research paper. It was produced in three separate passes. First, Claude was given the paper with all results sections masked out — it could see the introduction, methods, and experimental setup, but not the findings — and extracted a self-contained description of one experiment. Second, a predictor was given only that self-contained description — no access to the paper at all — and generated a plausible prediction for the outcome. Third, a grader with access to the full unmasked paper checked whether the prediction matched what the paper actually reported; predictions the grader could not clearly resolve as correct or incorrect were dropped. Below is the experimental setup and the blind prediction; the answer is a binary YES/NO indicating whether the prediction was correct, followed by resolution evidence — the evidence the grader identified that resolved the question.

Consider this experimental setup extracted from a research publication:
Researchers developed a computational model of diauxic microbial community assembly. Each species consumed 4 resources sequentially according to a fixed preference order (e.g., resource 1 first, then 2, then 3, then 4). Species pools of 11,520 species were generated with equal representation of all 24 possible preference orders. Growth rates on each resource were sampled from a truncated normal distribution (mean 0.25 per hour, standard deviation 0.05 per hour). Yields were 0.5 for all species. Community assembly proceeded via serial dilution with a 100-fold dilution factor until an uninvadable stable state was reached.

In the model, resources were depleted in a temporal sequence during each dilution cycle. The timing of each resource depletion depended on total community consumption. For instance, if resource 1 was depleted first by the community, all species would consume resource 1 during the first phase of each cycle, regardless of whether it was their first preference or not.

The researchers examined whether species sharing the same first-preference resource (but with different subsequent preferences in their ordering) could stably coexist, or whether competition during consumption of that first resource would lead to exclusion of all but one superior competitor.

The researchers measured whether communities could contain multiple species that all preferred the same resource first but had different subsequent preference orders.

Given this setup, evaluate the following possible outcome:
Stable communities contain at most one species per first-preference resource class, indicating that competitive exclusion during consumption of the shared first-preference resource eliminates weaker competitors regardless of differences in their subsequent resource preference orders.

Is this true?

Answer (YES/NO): NO